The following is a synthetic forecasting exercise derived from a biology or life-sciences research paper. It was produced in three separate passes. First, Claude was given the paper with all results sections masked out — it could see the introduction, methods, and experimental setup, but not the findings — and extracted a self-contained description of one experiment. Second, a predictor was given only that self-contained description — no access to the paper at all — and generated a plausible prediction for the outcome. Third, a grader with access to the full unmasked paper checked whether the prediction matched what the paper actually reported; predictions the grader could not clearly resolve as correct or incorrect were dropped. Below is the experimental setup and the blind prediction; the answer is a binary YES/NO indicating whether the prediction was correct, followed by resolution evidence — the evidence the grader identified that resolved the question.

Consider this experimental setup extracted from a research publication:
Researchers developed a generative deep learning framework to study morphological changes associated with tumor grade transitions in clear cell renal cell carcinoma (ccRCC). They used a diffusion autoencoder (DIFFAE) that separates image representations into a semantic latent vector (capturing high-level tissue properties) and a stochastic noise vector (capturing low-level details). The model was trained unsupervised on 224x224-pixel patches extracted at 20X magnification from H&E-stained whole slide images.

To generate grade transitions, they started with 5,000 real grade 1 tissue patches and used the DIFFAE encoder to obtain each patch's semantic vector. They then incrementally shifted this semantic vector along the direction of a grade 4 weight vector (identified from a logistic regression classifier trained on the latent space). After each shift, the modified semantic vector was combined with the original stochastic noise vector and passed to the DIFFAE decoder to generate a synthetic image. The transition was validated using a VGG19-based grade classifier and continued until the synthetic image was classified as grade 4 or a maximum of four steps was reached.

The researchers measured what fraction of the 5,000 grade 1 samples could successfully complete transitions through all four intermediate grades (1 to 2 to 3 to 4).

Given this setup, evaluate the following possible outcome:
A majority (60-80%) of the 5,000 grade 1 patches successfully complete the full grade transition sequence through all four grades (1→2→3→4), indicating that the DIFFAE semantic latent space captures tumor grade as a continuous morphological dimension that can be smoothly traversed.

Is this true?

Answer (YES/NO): NO